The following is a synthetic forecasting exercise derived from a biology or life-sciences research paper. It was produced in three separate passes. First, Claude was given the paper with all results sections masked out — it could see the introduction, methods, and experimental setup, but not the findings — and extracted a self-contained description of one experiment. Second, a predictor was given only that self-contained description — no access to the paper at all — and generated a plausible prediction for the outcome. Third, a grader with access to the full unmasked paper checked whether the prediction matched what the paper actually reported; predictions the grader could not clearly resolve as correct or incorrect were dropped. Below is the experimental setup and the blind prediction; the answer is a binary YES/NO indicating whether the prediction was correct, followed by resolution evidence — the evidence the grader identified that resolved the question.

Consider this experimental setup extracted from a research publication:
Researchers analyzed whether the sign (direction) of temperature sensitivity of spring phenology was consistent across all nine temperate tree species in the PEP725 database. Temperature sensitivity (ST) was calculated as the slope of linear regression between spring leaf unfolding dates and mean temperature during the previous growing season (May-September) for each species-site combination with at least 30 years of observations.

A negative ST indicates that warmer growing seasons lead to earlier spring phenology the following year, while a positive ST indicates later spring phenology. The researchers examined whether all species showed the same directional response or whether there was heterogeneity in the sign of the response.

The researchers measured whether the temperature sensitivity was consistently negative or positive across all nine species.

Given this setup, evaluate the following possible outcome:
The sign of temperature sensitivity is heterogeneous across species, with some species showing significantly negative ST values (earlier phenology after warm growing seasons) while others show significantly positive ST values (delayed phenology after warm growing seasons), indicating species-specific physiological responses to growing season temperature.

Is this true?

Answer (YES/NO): NO